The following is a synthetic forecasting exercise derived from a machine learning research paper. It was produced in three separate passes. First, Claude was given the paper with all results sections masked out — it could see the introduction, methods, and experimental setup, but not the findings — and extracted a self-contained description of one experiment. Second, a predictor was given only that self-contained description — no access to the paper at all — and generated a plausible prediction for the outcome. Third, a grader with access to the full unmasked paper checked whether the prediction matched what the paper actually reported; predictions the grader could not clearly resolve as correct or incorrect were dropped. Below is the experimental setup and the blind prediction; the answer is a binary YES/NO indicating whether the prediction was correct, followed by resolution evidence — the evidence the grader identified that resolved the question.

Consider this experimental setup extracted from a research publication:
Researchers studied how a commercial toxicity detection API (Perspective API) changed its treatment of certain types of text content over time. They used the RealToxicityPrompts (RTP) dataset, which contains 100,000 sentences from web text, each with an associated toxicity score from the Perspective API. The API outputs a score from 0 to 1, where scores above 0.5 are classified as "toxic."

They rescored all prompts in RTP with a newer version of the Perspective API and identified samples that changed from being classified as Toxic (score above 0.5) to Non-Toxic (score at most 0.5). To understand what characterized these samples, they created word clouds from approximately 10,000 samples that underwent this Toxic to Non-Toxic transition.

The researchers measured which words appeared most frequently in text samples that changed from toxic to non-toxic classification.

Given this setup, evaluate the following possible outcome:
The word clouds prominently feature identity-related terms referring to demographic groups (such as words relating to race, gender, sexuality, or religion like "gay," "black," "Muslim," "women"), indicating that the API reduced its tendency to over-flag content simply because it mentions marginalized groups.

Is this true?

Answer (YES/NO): YES